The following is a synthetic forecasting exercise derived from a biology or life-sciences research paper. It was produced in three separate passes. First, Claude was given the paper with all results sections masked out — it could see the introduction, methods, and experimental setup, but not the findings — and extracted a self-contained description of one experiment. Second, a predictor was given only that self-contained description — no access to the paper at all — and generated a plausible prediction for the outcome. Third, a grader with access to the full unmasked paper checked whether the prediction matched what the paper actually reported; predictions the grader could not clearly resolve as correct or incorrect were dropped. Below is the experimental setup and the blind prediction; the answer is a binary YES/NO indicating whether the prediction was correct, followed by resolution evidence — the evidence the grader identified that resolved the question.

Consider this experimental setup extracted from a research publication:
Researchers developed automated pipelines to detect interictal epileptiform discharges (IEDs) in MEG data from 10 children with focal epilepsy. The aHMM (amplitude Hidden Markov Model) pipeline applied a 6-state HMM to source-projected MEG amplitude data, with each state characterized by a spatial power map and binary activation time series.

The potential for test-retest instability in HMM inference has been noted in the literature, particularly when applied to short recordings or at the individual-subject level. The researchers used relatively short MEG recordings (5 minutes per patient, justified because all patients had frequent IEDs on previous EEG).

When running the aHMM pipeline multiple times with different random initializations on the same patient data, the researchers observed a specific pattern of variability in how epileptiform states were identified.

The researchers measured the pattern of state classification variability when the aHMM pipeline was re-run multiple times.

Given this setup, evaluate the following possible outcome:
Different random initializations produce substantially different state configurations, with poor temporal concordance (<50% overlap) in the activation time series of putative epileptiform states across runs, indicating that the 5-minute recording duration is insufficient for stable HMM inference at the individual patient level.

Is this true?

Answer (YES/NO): NO